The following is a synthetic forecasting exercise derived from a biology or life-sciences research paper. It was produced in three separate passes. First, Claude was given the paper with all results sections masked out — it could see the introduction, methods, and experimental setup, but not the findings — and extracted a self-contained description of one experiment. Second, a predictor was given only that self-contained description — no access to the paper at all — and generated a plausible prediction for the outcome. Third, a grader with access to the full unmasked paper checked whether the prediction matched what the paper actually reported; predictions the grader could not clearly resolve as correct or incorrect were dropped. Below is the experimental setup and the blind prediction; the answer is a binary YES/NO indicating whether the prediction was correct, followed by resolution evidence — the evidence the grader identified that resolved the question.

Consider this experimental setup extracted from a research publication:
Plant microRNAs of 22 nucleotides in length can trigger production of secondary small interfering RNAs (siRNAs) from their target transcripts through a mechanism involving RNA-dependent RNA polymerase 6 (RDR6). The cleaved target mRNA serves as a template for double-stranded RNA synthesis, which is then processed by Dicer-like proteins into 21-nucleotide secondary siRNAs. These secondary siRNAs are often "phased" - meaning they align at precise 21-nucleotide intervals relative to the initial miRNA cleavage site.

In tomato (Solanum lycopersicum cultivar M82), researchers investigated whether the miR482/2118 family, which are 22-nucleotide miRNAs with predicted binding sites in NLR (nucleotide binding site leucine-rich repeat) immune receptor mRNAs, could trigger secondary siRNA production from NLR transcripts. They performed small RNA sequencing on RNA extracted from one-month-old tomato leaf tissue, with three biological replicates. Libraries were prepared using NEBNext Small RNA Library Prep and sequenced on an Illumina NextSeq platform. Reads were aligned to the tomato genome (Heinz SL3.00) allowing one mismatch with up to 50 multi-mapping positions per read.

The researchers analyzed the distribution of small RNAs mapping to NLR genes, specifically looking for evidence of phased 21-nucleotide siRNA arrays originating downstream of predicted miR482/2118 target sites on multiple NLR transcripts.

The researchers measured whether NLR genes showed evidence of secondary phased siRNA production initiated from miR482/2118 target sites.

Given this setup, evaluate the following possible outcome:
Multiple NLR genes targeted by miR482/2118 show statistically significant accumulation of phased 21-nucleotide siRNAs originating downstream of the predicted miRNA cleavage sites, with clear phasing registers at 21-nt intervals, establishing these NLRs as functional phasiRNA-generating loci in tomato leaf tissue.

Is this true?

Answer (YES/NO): NO